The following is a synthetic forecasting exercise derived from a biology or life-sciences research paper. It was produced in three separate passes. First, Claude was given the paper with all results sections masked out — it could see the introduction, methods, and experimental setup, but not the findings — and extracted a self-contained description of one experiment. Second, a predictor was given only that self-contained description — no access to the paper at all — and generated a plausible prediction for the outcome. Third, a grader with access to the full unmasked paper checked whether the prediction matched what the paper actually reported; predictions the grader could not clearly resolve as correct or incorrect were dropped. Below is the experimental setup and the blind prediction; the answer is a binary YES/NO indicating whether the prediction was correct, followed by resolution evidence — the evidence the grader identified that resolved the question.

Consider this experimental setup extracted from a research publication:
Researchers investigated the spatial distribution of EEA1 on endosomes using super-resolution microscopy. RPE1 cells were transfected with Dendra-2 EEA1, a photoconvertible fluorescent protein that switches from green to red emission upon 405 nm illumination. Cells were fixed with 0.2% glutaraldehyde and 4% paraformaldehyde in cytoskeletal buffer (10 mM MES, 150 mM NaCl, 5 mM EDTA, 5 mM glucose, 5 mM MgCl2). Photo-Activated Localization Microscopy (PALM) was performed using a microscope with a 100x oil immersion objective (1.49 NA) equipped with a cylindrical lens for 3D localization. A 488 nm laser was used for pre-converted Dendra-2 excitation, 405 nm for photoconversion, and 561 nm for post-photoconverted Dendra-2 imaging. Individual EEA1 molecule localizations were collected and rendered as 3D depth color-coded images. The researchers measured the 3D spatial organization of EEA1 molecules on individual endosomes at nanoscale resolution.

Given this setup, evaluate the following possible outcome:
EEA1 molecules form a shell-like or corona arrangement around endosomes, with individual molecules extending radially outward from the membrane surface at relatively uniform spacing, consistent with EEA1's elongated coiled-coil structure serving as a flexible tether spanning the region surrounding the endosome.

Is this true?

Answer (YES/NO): NO